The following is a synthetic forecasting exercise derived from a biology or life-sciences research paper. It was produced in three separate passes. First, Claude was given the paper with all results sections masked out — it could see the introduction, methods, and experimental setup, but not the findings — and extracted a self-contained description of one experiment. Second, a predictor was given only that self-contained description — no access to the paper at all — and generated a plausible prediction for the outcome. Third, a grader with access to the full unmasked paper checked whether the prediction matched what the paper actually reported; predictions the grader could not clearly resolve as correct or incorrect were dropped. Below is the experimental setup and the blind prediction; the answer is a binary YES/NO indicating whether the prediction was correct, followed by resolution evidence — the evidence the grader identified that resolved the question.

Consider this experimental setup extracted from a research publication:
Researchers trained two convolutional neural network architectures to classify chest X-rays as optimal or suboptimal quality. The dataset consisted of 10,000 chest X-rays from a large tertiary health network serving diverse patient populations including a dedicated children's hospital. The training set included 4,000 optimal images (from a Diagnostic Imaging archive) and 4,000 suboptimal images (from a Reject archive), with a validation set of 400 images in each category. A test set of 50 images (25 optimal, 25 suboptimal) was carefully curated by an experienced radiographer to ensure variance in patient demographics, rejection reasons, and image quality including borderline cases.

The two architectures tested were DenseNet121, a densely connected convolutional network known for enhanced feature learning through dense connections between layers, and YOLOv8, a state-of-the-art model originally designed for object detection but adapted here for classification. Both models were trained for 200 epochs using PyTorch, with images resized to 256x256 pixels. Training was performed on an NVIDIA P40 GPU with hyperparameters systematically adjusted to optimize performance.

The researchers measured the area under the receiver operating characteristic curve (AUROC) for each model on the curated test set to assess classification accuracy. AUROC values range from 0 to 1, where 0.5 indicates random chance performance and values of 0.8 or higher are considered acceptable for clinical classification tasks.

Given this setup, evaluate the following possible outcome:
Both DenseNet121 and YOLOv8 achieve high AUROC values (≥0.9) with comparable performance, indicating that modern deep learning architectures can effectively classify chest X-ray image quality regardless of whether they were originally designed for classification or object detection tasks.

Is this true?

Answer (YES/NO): YES